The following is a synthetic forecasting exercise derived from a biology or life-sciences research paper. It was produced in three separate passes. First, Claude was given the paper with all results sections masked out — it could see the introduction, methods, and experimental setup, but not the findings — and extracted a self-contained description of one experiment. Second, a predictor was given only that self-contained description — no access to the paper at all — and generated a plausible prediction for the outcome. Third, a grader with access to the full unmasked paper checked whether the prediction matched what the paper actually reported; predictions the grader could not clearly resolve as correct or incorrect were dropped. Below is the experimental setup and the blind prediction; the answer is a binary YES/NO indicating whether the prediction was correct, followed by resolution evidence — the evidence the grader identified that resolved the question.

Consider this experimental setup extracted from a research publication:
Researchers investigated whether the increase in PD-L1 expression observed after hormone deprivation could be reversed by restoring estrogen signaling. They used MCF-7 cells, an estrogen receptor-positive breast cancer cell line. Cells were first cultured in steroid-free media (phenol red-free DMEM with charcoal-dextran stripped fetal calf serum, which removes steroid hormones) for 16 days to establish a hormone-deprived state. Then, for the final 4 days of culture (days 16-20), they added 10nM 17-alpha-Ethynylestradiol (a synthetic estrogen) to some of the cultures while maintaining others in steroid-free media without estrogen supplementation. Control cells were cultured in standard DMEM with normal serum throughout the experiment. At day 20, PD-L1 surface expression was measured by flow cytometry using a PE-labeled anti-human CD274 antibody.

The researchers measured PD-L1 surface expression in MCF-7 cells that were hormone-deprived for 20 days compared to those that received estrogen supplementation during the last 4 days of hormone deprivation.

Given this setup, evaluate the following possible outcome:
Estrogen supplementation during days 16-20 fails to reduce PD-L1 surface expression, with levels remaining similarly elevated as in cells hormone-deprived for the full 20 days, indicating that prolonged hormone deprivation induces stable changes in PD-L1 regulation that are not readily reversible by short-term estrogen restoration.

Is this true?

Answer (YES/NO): NO